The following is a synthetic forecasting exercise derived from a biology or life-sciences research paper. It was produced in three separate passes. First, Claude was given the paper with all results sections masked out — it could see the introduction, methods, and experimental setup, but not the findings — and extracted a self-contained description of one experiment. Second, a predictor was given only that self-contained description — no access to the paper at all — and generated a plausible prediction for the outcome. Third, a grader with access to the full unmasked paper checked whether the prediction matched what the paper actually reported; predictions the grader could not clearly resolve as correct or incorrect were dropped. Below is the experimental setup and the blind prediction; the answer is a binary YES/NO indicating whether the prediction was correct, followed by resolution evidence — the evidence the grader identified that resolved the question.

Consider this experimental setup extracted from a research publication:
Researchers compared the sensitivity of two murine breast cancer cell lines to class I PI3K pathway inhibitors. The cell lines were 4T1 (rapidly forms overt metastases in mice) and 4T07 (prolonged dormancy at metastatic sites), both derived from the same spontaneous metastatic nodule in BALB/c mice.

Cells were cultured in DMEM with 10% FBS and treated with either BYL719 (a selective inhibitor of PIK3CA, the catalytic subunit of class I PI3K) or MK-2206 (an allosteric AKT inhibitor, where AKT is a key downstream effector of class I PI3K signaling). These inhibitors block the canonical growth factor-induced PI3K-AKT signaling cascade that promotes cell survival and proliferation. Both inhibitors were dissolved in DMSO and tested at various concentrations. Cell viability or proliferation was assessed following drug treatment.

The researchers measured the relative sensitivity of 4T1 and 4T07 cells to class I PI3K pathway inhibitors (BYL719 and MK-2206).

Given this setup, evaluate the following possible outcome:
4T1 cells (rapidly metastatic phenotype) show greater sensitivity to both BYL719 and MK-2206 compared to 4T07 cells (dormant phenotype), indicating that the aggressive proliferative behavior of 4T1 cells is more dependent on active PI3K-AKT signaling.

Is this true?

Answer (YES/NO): YES